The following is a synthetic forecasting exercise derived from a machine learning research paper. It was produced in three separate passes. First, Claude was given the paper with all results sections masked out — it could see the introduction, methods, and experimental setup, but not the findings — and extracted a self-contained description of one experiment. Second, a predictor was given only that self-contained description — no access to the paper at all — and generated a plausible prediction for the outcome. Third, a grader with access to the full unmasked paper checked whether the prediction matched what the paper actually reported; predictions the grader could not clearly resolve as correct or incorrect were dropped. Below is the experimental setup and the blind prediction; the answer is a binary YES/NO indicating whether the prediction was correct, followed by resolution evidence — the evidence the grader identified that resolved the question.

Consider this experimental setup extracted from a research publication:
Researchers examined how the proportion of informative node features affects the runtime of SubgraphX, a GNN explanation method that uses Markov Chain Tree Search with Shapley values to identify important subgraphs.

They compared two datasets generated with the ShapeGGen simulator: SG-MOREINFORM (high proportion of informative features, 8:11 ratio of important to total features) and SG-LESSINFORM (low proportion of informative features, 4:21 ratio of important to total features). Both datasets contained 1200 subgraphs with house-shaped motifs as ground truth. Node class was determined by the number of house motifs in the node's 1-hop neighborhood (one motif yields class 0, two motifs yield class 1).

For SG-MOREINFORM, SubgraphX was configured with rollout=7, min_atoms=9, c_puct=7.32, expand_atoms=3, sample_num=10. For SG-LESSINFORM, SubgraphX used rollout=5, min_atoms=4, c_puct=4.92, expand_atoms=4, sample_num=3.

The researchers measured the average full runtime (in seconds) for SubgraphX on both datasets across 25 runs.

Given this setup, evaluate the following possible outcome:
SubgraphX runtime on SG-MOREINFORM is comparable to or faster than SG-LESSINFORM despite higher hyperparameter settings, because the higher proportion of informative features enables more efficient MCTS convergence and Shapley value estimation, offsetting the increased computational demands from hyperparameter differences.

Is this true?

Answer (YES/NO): YES